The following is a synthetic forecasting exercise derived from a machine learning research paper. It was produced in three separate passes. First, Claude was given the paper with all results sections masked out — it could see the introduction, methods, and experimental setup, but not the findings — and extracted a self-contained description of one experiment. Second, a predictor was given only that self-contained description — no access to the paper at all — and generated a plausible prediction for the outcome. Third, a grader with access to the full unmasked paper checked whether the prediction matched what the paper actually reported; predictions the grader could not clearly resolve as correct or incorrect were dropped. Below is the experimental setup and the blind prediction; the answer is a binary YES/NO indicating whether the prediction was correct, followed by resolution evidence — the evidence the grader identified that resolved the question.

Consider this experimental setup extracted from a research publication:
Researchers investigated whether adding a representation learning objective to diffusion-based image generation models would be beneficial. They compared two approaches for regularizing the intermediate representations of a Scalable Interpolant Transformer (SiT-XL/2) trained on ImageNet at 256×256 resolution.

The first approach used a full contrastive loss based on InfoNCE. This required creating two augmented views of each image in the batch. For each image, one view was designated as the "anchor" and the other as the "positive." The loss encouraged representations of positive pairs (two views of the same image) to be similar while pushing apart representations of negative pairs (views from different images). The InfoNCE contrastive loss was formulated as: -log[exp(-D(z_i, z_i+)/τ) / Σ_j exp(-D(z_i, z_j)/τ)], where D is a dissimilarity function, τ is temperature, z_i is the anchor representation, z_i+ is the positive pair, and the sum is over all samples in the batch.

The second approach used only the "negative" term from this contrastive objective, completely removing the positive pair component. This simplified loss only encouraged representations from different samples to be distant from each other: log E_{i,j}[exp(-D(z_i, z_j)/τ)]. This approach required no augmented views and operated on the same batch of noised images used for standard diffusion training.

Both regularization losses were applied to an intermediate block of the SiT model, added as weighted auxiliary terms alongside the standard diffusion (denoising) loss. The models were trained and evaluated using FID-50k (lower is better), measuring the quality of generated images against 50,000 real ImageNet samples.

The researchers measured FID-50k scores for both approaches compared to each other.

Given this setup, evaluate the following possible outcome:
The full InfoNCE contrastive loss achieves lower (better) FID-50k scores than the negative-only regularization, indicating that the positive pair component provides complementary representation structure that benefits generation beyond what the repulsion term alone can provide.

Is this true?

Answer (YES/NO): NO